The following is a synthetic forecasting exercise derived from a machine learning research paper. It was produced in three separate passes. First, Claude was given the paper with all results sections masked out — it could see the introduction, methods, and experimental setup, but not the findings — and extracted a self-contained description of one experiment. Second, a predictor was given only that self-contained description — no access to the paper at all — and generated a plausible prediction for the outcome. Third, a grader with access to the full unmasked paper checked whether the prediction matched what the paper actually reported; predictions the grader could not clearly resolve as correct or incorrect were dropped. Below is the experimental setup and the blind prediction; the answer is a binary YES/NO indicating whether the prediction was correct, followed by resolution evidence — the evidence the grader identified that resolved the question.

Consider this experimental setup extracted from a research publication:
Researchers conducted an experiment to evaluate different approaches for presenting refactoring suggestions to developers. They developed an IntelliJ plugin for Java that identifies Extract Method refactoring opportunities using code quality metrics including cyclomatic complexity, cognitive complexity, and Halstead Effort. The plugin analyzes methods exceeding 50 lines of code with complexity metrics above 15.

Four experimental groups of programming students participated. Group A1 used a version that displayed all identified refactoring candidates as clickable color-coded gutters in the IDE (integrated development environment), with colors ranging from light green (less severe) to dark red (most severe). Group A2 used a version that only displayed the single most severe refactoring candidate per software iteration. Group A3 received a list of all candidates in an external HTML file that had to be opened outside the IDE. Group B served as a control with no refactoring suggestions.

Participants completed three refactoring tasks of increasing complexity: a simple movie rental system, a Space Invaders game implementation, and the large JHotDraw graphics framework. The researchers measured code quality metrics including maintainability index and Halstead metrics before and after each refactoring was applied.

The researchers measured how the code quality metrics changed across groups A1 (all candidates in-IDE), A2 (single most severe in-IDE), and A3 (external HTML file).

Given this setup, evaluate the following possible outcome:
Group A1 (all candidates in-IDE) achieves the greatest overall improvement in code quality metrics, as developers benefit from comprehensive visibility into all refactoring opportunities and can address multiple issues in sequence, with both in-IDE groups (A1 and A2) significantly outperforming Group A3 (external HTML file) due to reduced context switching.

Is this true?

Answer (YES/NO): NO